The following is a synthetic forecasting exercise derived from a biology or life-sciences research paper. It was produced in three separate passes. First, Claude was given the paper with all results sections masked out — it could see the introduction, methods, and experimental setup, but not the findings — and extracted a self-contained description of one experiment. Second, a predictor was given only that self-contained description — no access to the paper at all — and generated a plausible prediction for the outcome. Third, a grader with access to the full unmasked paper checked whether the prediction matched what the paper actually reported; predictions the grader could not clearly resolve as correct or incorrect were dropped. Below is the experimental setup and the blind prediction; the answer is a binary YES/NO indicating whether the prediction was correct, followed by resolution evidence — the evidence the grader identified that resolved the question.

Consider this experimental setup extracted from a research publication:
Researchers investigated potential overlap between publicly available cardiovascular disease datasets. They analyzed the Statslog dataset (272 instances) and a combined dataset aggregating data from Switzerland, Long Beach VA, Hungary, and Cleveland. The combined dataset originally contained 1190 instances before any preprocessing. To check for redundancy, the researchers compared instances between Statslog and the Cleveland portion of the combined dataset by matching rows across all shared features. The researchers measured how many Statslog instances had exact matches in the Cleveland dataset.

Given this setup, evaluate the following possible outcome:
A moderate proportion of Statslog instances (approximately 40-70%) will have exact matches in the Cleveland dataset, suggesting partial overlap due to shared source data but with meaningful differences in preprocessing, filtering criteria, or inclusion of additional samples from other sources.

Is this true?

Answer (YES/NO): NO